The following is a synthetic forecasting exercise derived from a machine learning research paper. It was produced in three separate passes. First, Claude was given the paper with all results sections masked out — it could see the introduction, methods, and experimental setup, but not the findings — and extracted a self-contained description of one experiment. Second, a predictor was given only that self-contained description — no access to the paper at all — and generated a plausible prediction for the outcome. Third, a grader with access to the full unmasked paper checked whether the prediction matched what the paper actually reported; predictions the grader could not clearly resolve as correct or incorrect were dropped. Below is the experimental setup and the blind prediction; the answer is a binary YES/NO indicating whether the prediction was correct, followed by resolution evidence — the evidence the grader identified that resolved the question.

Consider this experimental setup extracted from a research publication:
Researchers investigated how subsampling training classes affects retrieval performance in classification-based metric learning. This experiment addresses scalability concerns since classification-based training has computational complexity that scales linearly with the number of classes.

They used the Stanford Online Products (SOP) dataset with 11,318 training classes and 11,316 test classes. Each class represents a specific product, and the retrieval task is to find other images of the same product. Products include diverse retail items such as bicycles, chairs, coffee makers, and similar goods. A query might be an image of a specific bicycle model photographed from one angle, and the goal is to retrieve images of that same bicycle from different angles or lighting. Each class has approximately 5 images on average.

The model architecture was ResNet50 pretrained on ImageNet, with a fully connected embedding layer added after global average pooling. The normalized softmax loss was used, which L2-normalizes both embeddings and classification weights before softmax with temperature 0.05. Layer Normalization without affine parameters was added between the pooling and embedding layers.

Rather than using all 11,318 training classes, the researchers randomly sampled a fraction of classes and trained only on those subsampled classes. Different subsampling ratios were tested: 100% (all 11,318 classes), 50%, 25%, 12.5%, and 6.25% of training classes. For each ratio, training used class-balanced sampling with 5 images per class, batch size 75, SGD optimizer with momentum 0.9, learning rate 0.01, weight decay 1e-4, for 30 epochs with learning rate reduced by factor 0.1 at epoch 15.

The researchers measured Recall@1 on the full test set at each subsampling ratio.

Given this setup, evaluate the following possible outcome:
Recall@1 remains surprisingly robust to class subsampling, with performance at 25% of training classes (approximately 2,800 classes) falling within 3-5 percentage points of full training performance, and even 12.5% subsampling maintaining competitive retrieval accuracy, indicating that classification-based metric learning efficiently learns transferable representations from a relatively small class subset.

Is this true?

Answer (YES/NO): NO